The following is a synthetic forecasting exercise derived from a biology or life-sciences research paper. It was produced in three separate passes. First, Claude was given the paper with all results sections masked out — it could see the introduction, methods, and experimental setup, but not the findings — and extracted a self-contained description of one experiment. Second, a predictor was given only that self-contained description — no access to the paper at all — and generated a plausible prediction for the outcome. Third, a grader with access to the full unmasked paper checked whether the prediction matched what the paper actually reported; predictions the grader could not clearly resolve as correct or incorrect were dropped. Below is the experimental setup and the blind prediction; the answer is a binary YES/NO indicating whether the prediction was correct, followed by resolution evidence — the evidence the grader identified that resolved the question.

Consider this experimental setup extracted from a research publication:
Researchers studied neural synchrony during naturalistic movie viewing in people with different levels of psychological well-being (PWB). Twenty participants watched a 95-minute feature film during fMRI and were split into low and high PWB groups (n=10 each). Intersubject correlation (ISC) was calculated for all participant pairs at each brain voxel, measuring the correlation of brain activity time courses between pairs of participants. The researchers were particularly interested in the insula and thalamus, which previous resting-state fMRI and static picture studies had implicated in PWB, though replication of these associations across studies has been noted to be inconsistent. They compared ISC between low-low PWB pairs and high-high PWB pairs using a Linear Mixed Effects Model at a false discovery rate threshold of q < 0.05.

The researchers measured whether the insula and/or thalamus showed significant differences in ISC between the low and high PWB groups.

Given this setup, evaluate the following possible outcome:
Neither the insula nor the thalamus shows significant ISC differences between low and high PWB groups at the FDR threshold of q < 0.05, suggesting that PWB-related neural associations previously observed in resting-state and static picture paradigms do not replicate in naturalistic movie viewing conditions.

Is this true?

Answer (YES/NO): NO